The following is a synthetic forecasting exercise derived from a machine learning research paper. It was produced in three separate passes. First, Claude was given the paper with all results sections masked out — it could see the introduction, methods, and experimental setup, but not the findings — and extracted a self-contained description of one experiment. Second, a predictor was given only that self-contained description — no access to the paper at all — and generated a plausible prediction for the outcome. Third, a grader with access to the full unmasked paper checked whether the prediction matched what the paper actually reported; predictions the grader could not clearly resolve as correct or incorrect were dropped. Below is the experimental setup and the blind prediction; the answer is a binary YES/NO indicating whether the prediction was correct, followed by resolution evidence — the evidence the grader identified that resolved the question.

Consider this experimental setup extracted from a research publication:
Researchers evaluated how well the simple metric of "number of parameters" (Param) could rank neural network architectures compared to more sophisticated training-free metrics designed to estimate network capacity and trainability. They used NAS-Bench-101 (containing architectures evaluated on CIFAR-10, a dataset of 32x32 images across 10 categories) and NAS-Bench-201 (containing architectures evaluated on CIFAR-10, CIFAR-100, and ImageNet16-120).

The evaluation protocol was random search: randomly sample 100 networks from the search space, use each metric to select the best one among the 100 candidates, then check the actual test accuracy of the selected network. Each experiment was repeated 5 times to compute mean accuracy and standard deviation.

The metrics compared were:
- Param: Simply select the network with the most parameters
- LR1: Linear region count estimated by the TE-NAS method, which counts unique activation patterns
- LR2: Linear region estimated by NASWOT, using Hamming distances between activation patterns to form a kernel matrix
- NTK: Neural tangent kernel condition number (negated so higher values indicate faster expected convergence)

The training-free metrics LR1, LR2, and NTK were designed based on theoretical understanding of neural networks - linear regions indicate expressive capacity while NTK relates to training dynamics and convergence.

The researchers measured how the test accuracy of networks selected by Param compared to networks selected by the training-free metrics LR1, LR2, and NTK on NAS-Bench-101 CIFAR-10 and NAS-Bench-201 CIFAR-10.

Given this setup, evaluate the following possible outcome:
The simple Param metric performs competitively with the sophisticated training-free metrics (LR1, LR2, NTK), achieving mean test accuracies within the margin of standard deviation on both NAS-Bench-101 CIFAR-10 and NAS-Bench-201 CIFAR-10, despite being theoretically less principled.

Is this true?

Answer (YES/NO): YES